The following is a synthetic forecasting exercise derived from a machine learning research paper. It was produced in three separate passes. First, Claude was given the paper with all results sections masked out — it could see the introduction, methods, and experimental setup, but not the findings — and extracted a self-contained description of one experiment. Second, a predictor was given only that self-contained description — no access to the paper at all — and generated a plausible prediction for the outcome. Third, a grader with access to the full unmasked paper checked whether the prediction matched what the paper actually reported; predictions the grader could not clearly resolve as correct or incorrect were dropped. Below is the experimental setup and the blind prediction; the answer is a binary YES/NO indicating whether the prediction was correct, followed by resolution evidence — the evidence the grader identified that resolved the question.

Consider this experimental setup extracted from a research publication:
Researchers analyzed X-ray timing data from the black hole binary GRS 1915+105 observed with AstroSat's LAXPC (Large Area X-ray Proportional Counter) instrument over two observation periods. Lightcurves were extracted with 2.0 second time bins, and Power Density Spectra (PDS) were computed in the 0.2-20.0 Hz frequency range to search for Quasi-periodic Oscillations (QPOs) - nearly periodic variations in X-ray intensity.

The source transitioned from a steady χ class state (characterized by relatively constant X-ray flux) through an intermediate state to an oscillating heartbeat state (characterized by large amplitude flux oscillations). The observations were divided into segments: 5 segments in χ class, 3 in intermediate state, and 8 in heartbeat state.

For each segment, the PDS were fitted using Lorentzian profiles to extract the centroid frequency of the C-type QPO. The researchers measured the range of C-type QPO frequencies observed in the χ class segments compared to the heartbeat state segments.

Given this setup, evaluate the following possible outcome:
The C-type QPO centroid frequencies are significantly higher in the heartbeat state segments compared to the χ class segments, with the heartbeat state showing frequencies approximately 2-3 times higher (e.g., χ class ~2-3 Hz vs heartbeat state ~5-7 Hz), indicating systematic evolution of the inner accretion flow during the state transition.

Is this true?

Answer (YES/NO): NO